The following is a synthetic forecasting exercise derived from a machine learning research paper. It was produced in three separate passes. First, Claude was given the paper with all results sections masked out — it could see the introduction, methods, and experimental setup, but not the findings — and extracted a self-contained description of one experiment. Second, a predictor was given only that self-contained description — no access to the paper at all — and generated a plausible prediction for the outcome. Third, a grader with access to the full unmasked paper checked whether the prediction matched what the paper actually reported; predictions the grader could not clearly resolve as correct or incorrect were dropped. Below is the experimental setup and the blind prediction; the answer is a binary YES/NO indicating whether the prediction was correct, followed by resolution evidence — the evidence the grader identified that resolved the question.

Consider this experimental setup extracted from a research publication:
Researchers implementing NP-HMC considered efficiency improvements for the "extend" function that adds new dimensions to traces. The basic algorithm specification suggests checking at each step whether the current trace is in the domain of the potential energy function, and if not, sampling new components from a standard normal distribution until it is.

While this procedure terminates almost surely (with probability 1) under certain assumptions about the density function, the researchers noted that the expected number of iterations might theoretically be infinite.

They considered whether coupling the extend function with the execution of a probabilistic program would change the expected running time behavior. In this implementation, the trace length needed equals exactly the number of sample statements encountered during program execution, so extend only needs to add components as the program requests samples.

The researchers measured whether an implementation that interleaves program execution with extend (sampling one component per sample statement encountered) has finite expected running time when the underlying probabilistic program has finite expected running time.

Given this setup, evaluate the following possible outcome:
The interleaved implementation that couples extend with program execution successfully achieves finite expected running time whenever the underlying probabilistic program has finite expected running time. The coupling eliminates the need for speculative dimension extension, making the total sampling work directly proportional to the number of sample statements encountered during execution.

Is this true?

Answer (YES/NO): YES